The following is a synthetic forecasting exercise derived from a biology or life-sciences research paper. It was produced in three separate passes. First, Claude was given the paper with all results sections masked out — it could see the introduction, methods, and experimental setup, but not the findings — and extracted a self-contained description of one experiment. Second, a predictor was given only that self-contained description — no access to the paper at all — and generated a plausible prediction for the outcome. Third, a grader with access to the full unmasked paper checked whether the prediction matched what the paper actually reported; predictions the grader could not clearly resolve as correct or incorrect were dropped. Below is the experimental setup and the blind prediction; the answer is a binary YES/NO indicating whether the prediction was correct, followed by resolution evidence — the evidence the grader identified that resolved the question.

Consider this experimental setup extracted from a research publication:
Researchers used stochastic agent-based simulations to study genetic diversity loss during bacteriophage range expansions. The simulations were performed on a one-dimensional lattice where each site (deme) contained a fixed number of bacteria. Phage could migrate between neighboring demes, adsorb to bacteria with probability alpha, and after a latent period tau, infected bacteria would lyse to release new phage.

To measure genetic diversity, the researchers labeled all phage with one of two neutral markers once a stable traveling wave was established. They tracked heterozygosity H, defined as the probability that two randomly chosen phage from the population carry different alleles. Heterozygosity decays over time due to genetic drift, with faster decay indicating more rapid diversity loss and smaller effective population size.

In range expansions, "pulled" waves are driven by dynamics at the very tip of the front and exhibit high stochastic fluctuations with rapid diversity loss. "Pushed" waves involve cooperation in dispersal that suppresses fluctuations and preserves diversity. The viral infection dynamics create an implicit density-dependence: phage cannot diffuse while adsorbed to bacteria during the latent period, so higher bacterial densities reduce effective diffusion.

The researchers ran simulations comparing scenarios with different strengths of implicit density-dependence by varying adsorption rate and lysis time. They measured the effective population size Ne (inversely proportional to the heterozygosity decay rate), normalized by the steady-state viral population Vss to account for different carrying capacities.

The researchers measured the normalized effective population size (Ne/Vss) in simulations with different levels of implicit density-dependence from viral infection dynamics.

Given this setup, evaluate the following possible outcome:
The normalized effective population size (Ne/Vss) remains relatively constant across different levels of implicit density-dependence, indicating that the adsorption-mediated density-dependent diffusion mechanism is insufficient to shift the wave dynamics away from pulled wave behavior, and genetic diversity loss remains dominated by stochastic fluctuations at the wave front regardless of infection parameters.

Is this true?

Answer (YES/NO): NO